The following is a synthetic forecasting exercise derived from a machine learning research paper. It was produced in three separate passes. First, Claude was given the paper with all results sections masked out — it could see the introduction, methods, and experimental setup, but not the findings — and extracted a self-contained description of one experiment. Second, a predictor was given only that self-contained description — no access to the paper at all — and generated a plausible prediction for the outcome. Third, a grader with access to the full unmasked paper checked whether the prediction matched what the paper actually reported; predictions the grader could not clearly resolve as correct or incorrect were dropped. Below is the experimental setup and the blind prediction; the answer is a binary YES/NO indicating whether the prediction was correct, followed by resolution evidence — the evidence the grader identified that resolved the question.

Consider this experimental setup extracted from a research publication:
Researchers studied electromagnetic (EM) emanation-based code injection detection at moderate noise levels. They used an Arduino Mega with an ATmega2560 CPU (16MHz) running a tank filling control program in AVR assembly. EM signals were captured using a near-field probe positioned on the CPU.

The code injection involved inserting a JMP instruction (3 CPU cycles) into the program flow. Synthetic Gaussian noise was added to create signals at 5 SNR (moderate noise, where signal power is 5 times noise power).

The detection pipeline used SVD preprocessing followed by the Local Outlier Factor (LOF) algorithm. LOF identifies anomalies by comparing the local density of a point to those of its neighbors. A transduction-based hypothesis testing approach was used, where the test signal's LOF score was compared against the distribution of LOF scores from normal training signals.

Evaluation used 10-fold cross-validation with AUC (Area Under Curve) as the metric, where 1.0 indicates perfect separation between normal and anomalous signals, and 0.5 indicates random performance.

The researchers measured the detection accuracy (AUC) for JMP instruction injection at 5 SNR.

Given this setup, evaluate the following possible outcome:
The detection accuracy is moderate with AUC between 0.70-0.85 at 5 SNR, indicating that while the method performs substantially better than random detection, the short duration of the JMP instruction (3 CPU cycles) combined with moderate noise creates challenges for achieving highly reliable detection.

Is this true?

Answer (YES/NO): NO